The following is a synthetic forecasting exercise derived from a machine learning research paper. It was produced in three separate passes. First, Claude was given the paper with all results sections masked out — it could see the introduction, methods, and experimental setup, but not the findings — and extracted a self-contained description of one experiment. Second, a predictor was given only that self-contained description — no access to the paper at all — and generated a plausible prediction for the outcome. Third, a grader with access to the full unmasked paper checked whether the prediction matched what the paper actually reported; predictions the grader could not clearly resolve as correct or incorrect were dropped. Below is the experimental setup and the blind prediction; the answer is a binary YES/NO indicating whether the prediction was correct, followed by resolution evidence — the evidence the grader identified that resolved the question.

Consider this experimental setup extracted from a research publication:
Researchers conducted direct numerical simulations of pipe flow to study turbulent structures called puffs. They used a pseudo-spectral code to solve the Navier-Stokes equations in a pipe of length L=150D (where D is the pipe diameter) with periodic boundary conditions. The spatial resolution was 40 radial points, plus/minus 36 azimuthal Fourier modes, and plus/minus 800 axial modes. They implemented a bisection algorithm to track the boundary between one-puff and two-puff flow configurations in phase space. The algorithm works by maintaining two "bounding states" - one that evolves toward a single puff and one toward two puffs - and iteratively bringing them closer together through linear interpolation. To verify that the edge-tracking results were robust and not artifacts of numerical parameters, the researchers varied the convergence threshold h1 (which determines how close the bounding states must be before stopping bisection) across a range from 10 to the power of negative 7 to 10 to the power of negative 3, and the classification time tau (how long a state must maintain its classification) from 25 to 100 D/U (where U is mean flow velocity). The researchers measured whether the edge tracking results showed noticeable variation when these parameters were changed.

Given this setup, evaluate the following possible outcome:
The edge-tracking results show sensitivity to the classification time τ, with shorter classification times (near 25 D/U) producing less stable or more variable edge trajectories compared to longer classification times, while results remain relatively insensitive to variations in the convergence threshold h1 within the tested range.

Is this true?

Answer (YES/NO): NO